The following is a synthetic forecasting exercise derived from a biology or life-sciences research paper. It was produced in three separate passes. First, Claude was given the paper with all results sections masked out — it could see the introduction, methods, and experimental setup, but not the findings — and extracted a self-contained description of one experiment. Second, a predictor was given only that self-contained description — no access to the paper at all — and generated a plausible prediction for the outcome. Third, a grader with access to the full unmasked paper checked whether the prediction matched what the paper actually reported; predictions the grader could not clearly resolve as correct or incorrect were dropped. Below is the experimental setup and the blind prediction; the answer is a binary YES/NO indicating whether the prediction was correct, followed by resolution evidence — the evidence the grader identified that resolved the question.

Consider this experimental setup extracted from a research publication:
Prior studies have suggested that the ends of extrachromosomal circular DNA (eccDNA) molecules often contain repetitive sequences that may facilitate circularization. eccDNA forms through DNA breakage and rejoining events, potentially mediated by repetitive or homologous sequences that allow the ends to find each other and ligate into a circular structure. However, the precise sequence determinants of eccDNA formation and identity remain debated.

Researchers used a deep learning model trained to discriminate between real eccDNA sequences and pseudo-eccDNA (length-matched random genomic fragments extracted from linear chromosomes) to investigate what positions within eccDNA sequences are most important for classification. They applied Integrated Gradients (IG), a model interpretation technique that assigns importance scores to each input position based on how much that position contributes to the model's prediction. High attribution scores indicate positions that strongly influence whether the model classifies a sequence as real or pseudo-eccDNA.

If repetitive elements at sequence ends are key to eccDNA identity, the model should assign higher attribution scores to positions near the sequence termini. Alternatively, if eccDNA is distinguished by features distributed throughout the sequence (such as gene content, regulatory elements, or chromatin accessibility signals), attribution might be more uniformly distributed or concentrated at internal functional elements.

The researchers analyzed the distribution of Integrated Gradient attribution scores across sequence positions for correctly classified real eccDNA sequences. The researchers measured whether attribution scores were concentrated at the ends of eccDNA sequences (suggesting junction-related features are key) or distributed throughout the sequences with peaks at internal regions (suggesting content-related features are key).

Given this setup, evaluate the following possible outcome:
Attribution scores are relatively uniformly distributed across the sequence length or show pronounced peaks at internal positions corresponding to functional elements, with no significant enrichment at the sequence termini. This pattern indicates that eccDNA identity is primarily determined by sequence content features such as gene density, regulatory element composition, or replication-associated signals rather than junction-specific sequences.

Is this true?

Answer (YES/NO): NO